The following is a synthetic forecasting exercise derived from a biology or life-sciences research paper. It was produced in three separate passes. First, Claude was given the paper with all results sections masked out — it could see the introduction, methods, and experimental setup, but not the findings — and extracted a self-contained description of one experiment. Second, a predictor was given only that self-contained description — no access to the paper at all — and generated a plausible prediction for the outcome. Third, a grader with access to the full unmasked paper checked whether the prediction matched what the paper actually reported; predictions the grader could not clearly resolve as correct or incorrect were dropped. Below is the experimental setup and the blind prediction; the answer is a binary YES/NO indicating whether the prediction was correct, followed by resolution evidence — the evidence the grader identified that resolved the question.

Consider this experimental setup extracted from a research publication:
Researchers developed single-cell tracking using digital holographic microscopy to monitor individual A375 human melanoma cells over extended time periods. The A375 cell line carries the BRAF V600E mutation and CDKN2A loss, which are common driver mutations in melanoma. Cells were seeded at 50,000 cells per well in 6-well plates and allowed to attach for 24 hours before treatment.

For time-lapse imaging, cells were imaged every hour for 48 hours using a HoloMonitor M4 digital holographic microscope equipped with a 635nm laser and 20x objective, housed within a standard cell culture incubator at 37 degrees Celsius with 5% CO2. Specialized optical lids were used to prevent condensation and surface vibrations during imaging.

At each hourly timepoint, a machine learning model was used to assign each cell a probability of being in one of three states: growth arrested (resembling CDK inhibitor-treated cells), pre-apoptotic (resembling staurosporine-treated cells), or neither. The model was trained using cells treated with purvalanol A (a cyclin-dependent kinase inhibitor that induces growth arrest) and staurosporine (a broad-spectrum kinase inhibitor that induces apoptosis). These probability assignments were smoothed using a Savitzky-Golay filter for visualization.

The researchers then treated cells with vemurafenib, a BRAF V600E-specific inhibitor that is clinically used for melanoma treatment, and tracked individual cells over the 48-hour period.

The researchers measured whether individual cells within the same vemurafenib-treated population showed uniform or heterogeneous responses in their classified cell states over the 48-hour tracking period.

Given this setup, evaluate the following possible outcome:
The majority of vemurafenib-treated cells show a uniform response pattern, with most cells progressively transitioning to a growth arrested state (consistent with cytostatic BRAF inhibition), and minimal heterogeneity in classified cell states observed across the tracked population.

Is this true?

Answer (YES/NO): NO